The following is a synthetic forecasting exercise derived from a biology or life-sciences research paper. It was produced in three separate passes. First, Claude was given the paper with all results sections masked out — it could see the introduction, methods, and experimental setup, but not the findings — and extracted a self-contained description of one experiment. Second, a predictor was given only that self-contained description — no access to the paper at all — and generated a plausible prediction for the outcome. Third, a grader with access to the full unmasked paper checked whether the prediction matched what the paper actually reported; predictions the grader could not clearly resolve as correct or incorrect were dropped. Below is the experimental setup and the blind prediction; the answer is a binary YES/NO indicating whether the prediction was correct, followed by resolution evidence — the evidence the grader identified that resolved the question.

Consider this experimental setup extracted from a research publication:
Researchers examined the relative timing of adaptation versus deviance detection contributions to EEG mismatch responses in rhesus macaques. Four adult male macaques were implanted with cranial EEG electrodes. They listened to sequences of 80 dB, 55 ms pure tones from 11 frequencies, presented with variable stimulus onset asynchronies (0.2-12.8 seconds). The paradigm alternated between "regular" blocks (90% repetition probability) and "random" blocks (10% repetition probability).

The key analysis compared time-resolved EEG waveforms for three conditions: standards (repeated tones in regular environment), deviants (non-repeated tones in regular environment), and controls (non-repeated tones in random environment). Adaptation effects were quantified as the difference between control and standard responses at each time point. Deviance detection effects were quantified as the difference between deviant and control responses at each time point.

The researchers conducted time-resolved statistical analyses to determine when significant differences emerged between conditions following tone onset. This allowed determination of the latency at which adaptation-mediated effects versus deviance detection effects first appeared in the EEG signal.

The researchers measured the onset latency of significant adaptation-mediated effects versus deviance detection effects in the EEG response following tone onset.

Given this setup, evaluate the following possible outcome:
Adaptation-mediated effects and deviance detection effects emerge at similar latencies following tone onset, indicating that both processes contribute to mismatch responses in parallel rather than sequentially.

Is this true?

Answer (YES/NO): NO